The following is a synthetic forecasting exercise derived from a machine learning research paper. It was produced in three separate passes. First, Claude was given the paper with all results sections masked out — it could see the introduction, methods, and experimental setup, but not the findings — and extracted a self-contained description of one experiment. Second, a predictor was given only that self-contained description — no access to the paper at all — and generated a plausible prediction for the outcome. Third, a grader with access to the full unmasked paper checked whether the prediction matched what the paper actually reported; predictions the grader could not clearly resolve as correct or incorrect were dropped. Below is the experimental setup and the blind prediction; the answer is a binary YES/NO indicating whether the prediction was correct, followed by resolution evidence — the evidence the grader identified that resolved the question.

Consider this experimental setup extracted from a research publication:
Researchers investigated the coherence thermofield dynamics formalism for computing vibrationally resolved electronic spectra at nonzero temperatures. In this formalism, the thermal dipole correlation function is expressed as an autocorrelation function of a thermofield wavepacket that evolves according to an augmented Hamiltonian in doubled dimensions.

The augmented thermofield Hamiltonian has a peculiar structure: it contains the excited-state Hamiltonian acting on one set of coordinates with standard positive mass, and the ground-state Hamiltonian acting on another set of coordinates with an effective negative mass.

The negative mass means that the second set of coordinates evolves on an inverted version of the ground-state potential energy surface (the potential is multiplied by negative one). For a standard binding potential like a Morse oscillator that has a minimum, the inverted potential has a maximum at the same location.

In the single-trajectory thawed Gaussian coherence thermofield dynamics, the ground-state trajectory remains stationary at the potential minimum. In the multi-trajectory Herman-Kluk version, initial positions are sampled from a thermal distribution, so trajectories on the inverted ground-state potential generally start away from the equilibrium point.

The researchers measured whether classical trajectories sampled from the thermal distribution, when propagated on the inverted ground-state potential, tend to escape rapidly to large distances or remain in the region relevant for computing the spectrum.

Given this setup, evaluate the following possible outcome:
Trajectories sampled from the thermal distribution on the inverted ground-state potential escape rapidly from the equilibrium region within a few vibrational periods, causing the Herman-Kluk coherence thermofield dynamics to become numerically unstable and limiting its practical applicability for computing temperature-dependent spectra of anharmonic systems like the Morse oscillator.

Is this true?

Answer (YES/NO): NO